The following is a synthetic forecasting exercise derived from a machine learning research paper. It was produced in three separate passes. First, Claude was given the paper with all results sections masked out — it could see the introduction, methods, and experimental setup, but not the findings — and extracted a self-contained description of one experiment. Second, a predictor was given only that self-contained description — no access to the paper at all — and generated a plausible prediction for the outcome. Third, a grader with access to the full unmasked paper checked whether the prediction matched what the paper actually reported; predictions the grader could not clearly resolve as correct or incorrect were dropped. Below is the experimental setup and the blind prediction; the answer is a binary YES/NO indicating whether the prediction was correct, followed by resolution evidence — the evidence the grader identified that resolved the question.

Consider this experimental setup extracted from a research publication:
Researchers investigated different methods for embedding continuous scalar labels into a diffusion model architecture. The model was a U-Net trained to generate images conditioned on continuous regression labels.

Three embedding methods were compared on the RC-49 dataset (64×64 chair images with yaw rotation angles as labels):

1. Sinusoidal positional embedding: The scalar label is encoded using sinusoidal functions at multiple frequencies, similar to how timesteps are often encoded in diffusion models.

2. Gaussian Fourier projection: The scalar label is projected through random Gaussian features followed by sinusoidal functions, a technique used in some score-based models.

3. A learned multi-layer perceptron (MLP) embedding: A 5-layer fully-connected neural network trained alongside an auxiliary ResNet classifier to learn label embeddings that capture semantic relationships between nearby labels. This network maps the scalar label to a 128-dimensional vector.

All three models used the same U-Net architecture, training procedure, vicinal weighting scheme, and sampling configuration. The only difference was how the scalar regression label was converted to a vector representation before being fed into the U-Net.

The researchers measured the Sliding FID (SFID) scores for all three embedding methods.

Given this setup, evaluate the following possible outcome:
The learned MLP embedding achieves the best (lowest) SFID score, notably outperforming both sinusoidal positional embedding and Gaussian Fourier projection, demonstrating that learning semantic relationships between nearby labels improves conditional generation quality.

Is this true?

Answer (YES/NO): YES